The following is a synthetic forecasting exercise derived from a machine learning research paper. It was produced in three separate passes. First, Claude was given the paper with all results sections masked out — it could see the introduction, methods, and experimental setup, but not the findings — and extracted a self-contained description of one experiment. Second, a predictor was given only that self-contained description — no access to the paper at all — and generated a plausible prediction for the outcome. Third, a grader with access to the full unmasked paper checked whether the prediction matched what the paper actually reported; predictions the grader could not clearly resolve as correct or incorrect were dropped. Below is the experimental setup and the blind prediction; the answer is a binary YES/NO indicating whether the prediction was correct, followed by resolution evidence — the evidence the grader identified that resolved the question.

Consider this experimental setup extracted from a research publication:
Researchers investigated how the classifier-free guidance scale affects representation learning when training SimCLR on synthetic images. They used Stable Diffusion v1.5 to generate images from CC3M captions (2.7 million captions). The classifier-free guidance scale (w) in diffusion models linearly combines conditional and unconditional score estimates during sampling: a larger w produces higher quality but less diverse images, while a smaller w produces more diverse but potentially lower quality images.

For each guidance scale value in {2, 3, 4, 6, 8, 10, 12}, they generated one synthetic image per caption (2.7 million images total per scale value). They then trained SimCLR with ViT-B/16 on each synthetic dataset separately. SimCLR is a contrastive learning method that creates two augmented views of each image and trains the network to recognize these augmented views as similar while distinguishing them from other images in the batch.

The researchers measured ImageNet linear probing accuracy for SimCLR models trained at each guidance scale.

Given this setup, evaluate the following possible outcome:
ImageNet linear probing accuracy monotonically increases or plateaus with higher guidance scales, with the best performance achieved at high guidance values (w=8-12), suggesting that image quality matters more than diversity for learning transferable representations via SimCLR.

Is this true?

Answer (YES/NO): NO